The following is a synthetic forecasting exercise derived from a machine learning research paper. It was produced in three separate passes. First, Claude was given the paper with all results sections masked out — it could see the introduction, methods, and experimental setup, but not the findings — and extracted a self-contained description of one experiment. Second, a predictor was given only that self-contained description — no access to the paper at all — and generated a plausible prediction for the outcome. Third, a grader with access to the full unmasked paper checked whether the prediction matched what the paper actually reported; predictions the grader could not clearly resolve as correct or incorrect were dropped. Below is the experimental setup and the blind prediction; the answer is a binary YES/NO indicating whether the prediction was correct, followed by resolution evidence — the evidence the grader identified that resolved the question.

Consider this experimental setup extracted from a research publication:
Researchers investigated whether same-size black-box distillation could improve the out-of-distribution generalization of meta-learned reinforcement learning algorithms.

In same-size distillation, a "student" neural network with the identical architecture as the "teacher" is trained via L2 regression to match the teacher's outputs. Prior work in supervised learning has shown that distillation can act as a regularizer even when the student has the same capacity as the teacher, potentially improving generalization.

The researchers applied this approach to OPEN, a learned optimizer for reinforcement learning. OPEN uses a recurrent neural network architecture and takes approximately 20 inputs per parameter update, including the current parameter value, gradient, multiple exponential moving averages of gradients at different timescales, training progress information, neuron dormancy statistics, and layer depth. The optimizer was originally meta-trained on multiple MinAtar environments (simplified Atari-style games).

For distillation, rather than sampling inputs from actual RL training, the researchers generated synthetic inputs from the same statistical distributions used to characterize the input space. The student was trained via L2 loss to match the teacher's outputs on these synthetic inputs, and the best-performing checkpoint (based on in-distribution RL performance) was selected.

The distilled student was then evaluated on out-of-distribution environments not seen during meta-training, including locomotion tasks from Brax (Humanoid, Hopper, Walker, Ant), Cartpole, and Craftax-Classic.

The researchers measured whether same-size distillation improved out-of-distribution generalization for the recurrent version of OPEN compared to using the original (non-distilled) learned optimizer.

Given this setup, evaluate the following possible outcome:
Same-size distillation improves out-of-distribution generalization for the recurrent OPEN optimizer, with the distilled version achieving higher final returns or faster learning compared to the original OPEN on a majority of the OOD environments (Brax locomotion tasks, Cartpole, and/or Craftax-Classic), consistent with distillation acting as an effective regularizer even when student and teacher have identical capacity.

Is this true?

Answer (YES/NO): NO